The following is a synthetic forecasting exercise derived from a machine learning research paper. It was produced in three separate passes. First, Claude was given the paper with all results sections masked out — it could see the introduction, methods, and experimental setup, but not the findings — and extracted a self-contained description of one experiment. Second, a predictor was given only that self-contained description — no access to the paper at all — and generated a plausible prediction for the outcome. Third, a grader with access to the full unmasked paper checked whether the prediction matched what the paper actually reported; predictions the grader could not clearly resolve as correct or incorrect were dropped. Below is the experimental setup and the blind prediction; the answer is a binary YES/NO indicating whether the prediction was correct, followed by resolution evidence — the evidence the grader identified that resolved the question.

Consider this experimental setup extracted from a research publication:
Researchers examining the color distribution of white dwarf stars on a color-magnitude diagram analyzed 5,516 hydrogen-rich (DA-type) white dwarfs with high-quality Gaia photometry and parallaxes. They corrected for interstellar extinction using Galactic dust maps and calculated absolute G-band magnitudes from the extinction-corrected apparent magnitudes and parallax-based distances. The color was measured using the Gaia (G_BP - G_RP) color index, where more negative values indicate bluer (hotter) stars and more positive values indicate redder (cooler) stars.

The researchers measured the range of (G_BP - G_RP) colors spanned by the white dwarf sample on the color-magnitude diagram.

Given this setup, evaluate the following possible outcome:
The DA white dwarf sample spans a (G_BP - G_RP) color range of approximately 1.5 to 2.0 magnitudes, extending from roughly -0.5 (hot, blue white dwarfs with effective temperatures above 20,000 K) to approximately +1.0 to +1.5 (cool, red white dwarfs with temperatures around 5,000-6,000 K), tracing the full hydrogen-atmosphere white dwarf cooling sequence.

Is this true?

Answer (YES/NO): NO